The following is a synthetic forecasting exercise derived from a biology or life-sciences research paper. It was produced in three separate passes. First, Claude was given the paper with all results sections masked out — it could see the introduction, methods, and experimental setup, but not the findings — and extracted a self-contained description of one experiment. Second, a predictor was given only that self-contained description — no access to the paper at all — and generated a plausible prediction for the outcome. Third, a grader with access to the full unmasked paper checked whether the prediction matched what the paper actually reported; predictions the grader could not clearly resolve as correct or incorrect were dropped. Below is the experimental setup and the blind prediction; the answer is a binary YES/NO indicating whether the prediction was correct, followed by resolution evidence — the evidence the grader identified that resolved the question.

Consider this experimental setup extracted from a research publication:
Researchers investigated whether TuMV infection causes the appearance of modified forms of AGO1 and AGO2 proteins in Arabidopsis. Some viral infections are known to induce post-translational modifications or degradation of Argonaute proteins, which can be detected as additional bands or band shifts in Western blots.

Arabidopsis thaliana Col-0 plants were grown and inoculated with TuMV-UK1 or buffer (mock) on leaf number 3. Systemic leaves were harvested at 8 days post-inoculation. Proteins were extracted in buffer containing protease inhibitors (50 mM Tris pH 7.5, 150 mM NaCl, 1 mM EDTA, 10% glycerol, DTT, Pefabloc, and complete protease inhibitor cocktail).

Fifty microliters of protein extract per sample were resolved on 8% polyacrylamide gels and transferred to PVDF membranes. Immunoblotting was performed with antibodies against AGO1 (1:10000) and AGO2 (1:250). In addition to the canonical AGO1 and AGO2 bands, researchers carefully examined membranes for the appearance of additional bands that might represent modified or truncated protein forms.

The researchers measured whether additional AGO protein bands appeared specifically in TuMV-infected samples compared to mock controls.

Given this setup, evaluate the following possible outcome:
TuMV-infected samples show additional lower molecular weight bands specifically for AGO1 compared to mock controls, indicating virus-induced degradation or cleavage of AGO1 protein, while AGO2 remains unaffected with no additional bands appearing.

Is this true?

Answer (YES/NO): NO